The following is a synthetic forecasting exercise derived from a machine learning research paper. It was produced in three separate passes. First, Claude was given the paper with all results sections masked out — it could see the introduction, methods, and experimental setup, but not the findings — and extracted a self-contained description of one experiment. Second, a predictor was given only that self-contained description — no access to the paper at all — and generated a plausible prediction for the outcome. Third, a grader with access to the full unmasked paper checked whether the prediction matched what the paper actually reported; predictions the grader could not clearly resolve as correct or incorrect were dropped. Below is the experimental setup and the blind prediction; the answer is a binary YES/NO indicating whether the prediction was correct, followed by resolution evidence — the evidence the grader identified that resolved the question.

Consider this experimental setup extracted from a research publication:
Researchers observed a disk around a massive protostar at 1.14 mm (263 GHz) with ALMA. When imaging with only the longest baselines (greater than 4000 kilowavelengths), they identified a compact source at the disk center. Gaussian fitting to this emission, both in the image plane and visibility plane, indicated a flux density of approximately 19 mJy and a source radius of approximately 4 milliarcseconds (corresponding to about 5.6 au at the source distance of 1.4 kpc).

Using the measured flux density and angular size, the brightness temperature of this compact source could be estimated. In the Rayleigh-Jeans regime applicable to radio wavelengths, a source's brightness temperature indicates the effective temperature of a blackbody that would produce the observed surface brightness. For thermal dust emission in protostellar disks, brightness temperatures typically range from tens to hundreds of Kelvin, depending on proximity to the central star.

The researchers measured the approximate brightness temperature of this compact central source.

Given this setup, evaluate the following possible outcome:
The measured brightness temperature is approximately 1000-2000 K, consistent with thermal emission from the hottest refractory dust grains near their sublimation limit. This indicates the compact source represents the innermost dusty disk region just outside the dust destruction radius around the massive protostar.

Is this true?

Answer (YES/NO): NO